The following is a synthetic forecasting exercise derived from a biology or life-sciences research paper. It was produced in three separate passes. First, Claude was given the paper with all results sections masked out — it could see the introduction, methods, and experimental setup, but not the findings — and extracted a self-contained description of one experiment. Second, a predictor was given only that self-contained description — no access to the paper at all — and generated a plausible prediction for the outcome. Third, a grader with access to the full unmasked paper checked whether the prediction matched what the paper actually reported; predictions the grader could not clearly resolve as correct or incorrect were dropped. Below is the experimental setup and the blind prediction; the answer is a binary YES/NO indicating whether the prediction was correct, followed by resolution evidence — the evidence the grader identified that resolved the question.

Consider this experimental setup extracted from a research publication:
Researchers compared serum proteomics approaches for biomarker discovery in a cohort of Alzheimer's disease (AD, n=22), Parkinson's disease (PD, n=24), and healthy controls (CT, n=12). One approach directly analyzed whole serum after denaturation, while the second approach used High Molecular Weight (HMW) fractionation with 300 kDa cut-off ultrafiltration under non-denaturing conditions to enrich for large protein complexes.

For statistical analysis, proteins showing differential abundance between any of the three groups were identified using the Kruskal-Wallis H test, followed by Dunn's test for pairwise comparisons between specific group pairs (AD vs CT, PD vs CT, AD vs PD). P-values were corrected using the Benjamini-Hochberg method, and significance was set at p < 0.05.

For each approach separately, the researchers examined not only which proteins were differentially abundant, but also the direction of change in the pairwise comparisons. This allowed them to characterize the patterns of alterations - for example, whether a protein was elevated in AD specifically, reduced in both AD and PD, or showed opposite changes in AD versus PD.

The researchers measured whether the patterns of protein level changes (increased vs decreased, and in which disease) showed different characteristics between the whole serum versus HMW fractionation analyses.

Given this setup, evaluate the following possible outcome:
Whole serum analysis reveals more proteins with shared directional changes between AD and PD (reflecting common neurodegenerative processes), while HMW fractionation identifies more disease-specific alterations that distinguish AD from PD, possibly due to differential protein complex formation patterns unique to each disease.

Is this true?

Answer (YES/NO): NO